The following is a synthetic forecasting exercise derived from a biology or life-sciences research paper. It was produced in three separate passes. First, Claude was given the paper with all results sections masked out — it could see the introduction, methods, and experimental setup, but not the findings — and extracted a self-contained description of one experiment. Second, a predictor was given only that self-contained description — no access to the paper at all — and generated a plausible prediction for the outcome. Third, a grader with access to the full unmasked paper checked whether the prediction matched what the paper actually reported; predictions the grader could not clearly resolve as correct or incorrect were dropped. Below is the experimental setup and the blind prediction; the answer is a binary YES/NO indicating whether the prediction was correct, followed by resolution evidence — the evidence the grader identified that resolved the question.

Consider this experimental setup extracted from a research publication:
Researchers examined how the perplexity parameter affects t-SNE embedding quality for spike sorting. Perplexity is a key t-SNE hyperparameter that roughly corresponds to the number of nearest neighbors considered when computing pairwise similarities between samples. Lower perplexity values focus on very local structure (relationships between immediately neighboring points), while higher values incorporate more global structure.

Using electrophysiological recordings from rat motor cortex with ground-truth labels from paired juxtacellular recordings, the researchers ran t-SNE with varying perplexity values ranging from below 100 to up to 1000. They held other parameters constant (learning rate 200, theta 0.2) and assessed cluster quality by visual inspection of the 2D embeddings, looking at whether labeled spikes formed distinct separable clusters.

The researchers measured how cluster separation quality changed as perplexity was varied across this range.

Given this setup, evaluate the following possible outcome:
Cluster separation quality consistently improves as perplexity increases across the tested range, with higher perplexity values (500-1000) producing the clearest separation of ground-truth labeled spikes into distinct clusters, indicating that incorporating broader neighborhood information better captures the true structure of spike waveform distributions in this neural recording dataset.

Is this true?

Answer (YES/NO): NO